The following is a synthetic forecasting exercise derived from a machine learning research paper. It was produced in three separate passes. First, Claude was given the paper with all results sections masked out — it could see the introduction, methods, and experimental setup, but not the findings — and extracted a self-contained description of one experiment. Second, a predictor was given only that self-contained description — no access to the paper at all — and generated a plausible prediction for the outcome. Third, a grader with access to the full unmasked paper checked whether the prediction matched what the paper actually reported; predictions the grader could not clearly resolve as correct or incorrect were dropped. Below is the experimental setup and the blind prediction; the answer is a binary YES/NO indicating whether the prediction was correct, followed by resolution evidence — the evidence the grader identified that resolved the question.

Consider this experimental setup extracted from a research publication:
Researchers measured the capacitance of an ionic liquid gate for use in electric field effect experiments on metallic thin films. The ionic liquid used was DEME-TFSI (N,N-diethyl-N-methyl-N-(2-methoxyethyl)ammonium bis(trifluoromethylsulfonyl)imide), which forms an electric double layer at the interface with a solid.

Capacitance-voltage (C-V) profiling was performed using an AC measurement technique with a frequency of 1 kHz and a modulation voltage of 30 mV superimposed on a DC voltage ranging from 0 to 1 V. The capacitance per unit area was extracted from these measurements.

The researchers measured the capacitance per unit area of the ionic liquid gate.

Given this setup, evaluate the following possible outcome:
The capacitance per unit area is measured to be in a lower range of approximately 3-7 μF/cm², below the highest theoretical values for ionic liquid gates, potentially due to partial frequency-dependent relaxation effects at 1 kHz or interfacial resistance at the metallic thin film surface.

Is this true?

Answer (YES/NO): NO